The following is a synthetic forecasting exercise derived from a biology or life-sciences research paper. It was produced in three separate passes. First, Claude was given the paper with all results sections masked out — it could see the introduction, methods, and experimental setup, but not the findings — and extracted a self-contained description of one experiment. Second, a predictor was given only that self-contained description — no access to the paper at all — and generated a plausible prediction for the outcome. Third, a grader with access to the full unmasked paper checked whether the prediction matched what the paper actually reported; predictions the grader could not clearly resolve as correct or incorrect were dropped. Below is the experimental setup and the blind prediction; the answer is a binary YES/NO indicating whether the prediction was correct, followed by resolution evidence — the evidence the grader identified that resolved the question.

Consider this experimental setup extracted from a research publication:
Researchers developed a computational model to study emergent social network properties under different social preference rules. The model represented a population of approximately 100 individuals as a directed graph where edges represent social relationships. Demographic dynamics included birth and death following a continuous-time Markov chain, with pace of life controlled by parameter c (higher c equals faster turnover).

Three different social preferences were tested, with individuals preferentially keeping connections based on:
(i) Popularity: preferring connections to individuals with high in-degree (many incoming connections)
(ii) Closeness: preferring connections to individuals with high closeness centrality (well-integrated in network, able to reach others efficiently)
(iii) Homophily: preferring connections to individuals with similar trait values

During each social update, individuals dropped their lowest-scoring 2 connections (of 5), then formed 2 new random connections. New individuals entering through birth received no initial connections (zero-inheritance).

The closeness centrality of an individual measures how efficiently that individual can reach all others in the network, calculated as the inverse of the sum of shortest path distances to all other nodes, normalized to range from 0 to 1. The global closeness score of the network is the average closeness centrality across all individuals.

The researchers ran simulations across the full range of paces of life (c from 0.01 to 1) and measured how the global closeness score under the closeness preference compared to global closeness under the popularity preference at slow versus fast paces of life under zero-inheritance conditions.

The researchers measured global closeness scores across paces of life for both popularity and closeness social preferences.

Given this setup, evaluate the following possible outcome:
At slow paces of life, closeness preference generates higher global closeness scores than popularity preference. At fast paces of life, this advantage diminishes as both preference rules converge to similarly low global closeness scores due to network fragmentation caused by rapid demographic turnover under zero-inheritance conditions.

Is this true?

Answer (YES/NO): NO